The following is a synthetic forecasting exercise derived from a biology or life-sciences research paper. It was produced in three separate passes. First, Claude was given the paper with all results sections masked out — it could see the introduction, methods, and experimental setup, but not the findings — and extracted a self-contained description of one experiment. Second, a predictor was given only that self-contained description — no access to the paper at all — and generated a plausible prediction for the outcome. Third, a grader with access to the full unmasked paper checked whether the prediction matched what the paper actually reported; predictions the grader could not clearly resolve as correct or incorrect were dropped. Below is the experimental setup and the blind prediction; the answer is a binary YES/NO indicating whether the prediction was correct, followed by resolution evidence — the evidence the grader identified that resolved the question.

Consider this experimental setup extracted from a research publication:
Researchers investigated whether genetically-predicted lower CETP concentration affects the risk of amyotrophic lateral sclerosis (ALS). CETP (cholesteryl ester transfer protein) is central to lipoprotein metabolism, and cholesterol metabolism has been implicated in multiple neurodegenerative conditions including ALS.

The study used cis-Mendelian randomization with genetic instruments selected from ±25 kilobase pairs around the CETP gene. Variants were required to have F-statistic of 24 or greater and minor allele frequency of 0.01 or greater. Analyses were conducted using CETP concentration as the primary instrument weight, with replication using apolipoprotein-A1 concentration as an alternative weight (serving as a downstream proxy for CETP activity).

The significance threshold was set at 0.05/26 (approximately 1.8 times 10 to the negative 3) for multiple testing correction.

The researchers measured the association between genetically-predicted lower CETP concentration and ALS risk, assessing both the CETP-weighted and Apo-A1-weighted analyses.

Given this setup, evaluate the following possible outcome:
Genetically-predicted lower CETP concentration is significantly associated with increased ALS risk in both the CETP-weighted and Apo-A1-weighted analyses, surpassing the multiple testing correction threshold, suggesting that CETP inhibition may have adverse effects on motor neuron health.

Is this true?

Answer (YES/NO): NO